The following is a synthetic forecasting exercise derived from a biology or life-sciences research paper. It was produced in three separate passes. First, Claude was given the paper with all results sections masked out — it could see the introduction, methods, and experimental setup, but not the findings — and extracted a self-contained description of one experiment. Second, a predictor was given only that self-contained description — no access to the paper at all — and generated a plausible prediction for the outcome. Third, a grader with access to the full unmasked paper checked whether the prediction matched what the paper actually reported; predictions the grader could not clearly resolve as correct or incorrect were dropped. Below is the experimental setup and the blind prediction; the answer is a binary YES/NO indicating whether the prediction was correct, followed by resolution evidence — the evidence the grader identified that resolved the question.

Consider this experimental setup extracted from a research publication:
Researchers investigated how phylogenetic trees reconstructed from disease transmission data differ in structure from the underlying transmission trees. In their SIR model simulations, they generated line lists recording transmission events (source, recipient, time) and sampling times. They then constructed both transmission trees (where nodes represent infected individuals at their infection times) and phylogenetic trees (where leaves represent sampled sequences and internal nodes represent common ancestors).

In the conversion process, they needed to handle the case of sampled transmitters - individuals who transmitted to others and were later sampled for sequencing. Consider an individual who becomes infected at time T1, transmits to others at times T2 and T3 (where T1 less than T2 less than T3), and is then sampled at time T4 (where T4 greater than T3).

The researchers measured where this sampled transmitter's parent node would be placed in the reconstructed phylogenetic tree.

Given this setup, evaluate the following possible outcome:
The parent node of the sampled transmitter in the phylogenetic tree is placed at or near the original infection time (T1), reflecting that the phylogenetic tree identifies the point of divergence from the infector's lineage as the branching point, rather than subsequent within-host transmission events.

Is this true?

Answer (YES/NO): NO